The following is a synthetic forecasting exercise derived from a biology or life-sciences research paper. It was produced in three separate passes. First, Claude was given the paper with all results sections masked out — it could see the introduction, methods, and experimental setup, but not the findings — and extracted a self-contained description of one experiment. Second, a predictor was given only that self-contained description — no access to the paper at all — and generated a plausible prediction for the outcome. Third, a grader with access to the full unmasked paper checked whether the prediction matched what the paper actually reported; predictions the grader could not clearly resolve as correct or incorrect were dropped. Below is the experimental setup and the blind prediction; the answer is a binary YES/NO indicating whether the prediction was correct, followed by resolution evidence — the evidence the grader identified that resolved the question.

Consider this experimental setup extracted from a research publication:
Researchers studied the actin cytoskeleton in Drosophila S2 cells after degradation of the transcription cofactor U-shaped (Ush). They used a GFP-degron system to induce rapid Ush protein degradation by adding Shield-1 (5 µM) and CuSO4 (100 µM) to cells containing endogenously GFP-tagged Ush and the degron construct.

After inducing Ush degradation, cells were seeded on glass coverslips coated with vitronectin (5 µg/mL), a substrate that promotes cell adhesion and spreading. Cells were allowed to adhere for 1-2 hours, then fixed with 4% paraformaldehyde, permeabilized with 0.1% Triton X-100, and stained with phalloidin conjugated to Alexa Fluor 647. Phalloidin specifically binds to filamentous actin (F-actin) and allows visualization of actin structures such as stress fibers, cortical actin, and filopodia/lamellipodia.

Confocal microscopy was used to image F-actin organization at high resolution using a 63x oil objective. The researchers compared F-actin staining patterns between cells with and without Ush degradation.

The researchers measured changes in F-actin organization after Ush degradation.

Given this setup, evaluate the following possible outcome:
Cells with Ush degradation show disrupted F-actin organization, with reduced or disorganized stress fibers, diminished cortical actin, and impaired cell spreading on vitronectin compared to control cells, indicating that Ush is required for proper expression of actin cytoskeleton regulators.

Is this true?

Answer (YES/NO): NO